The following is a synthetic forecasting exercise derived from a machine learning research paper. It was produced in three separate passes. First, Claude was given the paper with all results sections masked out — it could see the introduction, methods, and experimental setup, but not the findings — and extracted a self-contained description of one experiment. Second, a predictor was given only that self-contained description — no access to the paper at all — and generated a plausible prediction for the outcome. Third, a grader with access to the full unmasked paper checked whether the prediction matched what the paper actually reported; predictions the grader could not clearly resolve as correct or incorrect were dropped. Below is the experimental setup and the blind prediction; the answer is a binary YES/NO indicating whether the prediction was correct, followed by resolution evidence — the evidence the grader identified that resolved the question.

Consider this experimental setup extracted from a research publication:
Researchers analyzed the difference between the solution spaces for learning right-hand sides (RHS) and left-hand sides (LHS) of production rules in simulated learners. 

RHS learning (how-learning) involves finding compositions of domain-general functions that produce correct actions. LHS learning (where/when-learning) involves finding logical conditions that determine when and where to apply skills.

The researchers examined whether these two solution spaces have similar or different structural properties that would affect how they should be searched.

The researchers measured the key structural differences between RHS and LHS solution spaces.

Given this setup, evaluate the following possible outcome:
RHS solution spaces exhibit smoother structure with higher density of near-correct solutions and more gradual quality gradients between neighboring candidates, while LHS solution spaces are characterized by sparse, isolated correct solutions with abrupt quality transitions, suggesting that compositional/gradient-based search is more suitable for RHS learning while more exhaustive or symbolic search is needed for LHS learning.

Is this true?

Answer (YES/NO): NO